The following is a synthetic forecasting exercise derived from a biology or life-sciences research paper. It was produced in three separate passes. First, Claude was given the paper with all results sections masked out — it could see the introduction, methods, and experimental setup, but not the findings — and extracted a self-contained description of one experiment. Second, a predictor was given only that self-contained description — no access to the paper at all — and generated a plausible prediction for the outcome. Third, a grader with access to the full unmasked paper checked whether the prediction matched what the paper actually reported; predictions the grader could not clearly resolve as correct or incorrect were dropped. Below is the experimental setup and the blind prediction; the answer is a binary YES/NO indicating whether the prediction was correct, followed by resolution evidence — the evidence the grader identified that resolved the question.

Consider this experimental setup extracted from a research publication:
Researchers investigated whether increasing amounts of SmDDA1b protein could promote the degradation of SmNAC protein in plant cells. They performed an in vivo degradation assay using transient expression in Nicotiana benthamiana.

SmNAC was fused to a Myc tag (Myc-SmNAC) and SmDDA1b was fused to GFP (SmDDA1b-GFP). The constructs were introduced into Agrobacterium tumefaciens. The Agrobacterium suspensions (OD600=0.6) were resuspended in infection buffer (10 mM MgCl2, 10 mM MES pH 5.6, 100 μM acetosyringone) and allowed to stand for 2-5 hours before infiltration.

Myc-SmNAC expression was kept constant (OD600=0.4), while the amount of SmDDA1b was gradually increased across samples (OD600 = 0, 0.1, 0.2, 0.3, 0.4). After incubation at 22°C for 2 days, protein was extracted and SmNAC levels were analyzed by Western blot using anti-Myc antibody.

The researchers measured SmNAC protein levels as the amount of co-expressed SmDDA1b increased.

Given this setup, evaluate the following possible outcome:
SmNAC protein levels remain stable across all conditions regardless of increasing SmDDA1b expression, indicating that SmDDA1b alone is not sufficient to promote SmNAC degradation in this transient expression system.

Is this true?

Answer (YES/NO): NO